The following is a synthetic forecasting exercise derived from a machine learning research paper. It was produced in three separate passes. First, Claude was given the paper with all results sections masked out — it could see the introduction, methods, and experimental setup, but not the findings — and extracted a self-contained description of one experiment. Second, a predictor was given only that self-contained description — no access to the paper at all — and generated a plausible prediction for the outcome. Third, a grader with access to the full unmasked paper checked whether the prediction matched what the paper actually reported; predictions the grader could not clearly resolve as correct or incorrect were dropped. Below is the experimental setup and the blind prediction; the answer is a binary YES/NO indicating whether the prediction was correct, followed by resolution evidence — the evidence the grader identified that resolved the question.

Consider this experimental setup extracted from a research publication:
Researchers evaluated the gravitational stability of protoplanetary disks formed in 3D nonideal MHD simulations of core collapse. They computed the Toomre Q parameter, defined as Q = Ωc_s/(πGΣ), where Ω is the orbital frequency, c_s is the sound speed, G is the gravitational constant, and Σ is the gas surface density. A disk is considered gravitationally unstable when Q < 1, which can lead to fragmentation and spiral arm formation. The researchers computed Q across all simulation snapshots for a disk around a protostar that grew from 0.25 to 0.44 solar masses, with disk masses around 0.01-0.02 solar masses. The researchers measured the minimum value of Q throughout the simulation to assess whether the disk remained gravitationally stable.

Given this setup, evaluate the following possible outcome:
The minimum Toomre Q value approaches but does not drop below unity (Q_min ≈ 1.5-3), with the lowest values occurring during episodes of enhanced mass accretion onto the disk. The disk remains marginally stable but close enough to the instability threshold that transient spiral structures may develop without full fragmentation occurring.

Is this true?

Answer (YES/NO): NO